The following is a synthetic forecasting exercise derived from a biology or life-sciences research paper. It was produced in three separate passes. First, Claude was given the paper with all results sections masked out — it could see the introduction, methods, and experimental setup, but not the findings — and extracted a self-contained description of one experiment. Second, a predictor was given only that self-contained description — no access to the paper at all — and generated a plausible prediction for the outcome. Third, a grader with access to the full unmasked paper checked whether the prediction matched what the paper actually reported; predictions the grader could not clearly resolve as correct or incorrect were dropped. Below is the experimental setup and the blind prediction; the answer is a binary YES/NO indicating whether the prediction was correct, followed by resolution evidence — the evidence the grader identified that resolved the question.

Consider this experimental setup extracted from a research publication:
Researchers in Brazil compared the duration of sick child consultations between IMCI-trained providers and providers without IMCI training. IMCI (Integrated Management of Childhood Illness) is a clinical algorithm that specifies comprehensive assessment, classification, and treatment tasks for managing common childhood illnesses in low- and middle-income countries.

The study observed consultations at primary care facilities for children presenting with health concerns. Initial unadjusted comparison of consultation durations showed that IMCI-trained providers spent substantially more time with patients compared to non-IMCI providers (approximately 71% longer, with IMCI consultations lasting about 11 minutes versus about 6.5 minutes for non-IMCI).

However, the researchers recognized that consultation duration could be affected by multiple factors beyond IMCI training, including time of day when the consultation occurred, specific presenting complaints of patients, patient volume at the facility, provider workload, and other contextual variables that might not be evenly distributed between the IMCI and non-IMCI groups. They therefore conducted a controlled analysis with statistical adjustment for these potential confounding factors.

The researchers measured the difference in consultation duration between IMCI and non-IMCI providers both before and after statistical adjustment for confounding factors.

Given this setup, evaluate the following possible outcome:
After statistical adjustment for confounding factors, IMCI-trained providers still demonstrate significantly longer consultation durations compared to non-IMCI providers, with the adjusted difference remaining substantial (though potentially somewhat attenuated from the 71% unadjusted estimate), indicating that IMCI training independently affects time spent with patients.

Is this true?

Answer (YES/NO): NO